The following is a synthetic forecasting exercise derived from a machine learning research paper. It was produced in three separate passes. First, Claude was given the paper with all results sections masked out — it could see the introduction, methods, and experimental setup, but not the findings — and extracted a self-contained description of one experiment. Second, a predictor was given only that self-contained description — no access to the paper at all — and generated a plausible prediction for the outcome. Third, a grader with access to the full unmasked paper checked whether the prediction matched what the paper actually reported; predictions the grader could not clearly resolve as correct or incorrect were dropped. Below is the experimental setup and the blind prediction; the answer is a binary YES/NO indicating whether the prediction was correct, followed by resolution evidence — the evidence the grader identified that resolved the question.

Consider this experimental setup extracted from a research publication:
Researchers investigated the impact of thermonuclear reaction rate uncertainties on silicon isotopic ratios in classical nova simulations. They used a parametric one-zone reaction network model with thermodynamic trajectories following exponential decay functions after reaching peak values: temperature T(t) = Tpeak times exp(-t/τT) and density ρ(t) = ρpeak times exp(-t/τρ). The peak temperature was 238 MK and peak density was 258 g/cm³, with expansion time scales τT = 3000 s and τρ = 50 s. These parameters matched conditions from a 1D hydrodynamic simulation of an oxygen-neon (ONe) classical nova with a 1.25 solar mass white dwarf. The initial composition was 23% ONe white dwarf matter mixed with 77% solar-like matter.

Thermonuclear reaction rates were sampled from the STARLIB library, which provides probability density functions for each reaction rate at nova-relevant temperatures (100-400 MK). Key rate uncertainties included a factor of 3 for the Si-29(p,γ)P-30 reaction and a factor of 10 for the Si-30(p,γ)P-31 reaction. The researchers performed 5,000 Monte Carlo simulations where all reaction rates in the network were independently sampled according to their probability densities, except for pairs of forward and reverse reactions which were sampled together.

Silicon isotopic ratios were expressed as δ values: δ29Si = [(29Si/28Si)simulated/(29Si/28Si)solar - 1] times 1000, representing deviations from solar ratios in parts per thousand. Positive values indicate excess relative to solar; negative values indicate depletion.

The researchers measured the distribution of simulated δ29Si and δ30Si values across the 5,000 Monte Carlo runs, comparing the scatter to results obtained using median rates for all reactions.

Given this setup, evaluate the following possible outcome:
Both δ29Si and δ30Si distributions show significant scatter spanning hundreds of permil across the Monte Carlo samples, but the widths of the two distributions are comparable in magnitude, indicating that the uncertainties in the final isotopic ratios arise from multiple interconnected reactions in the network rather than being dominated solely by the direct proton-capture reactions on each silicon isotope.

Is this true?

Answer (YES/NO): NO